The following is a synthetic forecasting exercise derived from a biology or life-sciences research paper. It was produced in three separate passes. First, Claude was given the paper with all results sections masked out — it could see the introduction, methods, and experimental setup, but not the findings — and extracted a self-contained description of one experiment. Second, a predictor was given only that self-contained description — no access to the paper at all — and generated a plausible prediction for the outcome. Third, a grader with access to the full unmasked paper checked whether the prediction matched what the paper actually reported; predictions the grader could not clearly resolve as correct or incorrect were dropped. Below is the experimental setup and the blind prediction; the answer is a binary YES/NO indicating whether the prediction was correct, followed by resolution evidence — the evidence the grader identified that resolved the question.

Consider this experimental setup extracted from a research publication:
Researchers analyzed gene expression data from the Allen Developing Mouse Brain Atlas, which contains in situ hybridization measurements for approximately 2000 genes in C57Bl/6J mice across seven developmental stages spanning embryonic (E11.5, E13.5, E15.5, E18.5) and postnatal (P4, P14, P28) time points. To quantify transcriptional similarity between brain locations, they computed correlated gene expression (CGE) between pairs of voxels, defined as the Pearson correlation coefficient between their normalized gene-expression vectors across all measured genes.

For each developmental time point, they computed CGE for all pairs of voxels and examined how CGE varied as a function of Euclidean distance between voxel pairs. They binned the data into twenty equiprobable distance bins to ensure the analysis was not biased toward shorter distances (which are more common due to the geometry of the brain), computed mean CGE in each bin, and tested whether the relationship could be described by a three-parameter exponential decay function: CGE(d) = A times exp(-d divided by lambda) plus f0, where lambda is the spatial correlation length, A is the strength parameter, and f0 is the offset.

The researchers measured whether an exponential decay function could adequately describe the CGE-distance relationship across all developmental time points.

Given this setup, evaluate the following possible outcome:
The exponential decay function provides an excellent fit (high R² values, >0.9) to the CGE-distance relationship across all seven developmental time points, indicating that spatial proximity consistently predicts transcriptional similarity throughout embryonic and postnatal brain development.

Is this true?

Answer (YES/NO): YES